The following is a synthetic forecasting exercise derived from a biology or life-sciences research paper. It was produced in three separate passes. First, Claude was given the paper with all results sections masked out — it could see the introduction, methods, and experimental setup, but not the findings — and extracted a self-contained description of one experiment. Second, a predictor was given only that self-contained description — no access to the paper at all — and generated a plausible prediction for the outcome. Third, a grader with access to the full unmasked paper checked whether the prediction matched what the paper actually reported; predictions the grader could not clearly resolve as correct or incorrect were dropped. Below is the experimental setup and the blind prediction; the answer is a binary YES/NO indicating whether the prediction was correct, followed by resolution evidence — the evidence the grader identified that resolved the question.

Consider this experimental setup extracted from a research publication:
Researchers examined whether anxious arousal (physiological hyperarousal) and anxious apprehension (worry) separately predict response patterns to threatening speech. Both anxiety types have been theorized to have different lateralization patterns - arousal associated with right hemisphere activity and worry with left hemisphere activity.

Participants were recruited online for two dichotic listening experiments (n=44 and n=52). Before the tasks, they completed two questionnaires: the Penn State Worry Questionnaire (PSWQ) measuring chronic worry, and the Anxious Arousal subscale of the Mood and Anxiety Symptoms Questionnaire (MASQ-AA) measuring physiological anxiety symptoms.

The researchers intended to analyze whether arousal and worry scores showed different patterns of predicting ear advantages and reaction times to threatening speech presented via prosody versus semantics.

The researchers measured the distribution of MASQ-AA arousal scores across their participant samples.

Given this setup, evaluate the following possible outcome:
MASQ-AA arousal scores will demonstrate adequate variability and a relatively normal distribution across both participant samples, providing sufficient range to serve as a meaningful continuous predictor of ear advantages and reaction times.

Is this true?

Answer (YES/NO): NO